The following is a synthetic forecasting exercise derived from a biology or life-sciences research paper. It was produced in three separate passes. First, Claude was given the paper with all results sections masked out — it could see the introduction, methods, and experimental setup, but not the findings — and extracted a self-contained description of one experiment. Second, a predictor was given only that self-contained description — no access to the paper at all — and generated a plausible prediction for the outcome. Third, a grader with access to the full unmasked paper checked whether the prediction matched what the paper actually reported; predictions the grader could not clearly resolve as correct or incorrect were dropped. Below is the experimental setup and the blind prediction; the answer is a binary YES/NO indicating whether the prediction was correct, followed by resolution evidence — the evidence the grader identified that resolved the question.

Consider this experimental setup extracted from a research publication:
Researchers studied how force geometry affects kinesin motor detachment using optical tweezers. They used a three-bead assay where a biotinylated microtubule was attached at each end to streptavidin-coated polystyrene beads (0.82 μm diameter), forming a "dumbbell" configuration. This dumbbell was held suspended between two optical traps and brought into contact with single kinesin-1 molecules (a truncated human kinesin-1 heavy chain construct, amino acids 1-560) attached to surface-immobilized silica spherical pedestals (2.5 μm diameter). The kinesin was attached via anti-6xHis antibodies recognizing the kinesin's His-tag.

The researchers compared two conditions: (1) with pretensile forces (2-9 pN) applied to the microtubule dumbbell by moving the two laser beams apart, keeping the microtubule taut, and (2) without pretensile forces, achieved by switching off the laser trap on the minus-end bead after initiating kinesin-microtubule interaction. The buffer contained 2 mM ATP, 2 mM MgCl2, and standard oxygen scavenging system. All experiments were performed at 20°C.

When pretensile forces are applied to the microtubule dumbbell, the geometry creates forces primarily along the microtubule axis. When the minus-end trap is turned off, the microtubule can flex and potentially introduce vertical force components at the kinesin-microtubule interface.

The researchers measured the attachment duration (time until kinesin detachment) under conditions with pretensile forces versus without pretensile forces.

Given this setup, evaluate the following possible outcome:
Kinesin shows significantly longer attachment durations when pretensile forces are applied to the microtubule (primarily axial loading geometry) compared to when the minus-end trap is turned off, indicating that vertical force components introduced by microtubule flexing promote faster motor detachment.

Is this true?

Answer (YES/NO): NO